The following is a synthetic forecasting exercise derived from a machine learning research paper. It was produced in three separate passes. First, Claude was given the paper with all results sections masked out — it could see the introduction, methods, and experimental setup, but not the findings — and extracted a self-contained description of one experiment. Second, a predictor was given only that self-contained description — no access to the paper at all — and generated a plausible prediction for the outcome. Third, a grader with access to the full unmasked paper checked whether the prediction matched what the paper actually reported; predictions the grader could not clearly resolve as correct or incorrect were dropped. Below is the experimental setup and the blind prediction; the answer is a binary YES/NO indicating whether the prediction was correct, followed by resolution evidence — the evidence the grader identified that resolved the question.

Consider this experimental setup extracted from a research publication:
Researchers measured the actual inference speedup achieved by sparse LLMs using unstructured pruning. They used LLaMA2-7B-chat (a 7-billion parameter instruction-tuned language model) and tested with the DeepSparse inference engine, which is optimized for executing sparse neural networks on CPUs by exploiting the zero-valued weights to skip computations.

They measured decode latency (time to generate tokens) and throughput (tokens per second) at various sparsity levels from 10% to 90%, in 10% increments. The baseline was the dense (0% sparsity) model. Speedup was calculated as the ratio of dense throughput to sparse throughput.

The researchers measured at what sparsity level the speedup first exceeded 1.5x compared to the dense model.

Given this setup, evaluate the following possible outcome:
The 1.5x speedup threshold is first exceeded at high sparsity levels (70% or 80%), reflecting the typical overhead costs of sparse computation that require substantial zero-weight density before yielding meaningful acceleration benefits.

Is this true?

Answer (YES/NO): NO